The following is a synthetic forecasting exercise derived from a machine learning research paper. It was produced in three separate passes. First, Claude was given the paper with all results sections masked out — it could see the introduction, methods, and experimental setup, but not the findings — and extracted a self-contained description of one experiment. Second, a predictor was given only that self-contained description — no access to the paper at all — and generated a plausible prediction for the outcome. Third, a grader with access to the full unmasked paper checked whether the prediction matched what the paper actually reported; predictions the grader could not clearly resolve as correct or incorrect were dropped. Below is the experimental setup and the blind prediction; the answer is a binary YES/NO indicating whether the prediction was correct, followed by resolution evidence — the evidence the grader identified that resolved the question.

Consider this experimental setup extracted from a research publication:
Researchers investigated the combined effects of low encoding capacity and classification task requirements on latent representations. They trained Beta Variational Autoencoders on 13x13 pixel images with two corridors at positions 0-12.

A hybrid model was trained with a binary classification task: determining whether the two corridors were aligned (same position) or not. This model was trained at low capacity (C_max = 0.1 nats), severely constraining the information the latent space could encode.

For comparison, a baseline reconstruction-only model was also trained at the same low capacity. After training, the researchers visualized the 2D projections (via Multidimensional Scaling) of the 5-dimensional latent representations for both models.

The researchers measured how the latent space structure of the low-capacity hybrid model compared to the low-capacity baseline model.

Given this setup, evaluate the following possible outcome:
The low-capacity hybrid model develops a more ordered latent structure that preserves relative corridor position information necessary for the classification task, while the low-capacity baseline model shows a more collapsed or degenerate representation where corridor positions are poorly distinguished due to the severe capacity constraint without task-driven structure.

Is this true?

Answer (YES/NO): NO